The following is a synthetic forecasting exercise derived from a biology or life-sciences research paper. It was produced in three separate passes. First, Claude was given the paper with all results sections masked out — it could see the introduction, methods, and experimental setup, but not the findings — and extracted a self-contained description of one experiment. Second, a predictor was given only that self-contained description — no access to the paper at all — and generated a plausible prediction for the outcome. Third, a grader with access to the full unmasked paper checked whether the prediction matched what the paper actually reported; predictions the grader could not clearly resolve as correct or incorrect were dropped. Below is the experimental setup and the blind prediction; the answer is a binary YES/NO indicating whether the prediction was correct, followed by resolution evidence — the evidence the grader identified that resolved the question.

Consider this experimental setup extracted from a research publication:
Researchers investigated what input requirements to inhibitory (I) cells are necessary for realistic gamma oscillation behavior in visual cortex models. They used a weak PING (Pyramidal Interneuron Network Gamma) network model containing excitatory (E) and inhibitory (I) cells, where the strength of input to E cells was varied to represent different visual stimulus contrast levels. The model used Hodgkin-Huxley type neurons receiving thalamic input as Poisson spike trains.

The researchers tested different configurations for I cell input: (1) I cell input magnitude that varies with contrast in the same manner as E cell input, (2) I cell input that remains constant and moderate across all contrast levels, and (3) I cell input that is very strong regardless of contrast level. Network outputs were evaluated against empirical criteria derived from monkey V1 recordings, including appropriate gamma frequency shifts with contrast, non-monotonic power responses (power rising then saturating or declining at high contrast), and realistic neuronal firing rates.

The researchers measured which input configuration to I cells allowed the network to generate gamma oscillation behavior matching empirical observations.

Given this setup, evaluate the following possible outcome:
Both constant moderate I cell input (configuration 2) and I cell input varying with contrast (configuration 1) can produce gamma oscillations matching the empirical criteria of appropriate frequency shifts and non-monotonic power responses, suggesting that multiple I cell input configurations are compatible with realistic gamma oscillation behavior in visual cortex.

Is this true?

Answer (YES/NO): NO